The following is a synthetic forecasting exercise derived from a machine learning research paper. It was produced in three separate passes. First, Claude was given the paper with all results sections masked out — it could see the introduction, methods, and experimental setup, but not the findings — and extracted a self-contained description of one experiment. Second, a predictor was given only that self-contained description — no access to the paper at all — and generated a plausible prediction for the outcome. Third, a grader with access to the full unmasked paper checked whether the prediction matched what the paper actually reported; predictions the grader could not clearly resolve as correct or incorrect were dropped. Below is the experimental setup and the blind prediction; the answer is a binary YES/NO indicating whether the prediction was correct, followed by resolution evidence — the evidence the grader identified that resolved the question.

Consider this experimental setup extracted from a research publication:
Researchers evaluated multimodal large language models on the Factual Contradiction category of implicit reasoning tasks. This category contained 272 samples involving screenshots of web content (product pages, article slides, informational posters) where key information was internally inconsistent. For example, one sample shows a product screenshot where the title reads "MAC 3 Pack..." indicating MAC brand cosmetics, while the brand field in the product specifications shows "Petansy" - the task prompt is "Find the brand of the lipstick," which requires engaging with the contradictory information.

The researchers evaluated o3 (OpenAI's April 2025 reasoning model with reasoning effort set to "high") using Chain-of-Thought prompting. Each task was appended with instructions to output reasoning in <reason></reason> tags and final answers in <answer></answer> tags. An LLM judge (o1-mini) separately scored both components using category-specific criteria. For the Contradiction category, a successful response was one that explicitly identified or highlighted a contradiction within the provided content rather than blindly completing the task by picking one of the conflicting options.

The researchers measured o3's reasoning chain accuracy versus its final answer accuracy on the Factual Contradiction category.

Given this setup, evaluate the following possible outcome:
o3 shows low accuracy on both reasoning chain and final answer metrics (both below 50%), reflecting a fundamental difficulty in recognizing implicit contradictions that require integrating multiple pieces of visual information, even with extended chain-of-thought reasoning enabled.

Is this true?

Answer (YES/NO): NO